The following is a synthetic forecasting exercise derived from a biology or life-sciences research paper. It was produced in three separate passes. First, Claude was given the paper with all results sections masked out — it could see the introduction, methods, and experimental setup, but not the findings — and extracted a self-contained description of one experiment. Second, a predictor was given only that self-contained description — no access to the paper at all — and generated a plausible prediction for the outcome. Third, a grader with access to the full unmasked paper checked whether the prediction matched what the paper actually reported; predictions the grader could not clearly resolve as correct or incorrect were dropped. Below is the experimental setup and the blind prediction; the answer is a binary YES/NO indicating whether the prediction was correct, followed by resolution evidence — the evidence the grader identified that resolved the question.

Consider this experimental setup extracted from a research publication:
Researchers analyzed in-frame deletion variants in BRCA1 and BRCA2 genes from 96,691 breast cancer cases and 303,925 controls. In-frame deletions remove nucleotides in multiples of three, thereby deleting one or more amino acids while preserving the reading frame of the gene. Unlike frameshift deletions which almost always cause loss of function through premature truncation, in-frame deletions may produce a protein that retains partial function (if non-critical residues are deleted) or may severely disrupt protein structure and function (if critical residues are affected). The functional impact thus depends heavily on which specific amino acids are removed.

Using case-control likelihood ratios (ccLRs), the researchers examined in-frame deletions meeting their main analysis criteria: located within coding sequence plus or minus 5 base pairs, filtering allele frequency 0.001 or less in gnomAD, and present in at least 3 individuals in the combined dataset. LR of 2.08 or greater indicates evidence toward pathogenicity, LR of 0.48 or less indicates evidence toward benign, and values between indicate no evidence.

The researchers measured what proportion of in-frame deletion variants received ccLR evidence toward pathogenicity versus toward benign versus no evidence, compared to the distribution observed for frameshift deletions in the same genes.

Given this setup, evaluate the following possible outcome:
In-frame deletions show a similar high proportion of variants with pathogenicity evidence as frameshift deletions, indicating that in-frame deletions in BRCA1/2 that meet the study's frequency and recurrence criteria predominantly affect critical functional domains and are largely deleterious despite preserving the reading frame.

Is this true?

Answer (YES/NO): NO